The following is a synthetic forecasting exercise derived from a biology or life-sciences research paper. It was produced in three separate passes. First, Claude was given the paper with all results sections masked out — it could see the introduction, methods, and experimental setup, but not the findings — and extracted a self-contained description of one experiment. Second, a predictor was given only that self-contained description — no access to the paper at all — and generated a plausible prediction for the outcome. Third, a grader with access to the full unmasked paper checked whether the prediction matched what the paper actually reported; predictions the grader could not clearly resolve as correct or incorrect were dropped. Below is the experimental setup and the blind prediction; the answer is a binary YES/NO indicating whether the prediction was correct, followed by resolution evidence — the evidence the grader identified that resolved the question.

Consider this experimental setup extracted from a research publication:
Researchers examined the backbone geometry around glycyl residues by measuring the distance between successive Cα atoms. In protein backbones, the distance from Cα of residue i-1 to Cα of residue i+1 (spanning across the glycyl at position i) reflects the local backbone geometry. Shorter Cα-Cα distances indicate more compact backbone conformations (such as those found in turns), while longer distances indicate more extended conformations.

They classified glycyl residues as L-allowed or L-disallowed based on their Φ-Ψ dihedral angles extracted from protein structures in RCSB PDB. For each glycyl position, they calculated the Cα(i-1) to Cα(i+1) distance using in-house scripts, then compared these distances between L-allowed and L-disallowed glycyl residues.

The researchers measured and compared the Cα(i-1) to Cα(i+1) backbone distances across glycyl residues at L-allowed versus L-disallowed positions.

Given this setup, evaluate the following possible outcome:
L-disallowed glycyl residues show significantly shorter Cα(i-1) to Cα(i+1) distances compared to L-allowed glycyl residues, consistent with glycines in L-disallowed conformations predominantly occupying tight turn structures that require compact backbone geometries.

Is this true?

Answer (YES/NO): NO